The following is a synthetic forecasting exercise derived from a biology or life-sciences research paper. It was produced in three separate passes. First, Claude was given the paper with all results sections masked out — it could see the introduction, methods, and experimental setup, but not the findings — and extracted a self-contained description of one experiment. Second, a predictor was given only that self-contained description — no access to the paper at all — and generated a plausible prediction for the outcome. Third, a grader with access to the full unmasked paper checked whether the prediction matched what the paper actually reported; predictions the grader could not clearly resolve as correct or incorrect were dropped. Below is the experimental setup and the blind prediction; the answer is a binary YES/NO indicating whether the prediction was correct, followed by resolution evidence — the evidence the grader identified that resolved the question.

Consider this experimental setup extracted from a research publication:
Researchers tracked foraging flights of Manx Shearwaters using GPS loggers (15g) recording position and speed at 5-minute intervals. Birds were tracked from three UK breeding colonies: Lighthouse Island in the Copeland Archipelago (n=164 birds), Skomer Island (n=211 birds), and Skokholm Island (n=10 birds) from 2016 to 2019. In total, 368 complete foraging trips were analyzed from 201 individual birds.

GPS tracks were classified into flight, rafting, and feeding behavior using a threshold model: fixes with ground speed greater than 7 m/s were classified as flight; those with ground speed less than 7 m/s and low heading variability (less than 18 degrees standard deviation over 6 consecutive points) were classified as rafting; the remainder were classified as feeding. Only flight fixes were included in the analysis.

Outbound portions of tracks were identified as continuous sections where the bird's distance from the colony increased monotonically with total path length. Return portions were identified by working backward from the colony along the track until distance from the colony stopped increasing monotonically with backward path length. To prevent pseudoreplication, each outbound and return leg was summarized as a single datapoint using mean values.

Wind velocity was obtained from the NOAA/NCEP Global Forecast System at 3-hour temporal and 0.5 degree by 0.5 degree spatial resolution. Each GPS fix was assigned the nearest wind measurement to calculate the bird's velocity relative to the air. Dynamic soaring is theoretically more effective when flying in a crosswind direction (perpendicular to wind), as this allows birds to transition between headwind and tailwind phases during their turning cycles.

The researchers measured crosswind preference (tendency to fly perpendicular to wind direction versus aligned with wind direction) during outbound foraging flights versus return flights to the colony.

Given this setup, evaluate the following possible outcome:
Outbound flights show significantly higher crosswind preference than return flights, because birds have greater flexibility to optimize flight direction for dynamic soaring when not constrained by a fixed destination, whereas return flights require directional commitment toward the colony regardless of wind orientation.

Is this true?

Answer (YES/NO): YES